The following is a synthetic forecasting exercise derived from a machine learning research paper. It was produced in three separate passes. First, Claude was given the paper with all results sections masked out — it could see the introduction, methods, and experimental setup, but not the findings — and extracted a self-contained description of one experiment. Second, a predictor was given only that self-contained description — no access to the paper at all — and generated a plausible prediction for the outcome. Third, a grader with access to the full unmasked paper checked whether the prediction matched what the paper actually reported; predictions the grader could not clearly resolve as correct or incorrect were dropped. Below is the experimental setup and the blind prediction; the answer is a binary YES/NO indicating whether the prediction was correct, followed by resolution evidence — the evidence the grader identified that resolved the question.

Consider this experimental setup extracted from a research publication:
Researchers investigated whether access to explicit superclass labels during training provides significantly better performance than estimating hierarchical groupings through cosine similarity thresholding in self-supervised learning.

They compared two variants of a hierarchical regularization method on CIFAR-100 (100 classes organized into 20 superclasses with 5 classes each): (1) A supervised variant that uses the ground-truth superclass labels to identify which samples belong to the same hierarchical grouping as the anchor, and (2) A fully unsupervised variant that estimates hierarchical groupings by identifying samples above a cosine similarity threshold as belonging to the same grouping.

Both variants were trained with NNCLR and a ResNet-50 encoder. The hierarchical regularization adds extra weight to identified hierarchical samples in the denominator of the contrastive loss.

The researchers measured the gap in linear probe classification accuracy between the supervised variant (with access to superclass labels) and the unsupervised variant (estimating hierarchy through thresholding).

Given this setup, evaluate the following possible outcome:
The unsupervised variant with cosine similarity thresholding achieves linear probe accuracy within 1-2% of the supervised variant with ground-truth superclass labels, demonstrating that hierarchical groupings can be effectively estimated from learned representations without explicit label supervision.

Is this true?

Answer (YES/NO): NO